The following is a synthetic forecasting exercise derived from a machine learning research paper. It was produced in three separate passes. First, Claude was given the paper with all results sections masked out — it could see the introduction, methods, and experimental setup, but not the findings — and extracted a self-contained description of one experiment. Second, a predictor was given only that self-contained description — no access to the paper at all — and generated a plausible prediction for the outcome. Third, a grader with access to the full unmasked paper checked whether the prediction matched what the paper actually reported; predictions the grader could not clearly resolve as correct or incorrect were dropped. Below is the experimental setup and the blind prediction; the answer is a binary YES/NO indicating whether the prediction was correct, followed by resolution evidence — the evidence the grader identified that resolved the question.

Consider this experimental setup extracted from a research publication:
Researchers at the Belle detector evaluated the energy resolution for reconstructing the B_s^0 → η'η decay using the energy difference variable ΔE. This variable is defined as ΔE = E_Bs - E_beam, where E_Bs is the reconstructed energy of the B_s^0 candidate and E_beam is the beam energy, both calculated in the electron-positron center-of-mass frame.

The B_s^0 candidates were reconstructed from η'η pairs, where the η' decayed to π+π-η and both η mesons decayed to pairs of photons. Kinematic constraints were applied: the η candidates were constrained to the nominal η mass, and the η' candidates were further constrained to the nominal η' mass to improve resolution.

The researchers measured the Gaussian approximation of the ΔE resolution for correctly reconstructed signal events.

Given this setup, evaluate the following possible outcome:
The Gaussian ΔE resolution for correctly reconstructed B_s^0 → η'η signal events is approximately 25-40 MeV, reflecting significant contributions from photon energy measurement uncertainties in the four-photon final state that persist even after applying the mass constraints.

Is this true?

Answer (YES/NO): YES